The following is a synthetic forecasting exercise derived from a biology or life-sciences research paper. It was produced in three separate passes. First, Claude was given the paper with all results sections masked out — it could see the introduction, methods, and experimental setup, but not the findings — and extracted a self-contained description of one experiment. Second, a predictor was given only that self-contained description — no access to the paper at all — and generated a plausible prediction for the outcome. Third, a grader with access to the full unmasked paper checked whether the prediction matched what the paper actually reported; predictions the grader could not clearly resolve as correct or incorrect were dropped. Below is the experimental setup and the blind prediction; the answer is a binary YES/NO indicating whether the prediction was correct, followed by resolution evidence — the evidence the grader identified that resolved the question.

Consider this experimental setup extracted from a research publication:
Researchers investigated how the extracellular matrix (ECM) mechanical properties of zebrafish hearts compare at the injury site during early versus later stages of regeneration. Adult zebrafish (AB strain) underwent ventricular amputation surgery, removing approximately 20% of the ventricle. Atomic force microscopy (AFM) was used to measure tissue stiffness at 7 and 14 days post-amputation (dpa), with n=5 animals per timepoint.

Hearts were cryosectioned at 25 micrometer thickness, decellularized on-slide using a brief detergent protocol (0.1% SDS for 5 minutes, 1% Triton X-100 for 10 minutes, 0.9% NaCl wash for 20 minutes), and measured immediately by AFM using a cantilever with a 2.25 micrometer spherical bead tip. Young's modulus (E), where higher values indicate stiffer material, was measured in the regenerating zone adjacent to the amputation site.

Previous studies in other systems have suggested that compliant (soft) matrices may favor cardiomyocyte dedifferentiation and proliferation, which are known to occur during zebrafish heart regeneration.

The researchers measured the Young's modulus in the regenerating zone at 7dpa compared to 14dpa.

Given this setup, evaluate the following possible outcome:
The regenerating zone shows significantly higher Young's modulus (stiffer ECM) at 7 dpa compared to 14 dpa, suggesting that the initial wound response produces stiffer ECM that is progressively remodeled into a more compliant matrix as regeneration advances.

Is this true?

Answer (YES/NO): NO